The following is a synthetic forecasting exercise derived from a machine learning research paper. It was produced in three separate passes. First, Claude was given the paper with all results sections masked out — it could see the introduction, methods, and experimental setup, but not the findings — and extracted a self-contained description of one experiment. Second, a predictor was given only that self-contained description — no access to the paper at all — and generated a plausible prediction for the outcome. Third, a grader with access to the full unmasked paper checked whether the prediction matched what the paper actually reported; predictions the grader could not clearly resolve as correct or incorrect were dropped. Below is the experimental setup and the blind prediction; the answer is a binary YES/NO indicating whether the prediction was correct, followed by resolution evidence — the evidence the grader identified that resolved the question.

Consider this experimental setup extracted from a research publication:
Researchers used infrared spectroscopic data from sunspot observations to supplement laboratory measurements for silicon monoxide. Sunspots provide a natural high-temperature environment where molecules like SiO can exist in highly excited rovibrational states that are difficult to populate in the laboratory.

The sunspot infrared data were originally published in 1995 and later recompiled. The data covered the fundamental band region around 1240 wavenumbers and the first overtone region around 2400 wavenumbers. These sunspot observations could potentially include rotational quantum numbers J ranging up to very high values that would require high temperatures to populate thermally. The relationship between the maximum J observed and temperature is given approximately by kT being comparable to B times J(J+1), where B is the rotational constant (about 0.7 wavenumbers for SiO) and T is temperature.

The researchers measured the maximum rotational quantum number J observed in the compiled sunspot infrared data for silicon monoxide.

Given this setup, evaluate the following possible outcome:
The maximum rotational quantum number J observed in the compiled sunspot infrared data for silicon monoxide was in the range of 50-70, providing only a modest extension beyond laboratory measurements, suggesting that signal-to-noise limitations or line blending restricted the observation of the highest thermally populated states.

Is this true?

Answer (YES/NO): NO